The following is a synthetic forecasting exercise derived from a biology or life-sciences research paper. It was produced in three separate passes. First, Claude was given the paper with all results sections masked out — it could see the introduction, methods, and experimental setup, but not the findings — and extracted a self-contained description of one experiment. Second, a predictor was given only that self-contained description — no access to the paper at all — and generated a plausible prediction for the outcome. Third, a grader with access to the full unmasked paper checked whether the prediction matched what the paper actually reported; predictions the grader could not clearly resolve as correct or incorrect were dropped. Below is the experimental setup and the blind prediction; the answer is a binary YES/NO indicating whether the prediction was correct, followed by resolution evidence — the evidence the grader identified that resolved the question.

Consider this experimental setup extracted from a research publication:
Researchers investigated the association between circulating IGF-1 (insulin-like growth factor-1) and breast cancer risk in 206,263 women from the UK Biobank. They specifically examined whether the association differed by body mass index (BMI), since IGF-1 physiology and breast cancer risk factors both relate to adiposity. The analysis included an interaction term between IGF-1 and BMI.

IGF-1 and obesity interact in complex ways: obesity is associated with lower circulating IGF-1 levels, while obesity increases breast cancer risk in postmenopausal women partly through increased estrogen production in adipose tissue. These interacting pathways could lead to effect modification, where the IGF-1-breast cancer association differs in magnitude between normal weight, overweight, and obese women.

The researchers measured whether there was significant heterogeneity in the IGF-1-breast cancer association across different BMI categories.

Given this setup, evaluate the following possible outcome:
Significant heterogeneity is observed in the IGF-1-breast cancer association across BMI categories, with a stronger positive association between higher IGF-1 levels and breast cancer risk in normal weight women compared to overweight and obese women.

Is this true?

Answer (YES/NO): NO